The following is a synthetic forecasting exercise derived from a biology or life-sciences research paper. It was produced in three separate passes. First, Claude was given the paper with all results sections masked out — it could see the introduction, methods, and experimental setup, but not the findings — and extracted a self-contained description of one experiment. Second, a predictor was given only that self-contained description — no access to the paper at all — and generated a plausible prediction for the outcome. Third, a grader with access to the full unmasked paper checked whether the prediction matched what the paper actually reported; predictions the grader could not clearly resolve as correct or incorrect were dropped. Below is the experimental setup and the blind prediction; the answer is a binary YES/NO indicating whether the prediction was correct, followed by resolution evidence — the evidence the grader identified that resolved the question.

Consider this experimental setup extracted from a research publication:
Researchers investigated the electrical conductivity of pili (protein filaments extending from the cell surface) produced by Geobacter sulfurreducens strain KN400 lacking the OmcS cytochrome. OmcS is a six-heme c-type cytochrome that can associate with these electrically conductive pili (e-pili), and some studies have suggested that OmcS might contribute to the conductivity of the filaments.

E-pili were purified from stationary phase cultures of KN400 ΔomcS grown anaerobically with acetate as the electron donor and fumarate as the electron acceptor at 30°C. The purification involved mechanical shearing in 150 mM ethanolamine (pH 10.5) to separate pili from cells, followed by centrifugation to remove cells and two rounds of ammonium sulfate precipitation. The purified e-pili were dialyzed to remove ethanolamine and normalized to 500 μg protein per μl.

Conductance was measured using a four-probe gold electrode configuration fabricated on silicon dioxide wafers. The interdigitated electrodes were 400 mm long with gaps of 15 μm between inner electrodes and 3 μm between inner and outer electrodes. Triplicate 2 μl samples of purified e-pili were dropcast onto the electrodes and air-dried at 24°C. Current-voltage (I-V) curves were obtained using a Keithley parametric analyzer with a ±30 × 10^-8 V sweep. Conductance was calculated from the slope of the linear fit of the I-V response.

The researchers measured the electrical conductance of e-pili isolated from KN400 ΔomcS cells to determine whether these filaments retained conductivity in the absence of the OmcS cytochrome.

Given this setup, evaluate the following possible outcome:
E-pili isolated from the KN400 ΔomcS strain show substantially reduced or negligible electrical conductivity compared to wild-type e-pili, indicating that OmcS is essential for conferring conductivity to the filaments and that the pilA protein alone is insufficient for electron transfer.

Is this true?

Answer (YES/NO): NO